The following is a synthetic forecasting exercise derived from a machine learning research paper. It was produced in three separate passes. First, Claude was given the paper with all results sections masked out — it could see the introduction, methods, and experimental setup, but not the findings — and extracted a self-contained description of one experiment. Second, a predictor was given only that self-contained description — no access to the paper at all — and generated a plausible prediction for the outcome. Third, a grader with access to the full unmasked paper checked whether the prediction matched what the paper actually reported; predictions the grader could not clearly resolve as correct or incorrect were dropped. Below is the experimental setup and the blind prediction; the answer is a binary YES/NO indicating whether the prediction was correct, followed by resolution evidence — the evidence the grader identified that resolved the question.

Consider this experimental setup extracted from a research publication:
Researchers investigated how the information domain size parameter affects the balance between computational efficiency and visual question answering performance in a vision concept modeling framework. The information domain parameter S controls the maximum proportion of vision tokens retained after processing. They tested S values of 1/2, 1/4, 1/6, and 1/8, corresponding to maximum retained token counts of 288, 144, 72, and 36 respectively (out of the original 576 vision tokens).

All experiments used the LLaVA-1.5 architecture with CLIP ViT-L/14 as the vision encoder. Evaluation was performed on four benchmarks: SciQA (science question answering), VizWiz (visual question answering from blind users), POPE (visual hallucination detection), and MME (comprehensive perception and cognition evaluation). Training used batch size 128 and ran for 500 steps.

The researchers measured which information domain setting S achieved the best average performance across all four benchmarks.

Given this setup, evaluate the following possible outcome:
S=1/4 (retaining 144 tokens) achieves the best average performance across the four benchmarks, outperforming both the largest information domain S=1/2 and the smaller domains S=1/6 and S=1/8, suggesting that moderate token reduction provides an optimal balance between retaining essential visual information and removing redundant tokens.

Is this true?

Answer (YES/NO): YES